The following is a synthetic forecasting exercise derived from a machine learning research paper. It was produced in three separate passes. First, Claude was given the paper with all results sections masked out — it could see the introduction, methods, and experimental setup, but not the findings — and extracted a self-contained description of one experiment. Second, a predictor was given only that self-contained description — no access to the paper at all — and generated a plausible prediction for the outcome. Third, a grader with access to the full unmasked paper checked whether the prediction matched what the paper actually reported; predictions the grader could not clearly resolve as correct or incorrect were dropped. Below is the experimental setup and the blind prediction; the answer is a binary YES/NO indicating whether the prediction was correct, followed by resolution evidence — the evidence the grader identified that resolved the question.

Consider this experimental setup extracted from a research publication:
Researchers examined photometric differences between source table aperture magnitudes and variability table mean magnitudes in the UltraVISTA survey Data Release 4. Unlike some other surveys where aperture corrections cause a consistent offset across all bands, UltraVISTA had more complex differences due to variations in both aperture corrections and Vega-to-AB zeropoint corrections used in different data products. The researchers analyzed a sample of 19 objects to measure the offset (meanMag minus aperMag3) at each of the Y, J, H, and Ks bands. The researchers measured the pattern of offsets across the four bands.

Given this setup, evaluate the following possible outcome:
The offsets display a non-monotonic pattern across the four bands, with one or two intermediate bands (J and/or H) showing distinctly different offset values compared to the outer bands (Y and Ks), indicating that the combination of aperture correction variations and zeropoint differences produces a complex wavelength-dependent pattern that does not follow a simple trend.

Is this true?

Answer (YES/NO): YES